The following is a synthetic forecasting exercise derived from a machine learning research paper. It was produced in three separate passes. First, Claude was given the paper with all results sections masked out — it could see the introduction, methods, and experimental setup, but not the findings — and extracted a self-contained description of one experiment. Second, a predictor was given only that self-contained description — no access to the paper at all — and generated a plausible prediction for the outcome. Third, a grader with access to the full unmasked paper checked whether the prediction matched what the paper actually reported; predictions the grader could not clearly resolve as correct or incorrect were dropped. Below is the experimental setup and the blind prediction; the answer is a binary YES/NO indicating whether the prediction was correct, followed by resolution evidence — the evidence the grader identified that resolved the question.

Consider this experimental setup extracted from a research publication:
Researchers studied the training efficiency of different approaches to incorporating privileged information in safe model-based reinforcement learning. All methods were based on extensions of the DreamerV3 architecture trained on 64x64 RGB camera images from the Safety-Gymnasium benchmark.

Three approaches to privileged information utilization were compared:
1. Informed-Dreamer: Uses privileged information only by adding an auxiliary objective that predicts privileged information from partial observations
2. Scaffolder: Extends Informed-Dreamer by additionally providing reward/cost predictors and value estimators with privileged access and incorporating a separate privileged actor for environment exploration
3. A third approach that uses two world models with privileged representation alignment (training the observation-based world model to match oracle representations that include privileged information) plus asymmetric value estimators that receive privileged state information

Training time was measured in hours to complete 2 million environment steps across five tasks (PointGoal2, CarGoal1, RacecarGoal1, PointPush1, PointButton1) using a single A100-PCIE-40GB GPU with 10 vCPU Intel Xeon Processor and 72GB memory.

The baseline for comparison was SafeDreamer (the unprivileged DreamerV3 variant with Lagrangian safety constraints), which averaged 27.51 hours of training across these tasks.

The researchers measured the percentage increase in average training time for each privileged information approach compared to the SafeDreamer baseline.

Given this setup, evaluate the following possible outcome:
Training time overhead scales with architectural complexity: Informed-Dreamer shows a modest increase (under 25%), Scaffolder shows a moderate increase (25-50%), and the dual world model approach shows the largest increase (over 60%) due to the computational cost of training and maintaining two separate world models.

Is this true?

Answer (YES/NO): NO